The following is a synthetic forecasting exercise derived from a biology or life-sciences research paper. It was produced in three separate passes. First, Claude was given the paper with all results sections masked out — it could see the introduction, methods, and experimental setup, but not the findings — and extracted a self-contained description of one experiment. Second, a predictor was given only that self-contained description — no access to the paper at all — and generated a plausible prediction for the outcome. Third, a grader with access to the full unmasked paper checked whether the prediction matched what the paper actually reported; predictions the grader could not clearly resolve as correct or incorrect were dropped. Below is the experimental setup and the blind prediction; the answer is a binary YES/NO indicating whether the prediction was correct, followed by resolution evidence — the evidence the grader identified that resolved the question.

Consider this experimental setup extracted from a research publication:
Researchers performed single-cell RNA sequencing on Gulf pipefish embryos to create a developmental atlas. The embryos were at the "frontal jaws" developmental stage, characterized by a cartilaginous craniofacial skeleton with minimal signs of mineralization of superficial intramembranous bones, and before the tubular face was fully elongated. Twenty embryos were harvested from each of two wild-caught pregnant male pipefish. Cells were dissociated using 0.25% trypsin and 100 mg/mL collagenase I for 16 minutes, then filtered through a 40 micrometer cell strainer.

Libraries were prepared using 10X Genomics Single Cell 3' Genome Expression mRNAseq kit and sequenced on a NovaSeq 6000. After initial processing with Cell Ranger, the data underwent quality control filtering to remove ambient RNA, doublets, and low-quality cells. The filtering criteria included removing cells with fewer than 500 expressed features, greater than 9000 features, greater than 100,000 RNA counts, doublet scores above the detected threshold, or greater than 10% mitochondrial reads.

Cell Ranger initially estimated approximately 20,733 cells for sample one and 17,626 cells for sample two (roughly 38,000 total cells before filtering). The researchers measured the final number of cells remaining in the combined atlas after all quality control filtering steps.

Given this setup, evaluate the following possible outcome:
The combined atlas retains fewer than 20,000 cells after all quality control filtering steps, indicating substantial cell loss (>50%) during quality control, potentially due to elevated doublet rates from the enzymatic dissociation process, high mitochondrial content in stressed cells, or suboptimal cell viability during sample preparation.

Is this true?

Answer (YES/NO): NO